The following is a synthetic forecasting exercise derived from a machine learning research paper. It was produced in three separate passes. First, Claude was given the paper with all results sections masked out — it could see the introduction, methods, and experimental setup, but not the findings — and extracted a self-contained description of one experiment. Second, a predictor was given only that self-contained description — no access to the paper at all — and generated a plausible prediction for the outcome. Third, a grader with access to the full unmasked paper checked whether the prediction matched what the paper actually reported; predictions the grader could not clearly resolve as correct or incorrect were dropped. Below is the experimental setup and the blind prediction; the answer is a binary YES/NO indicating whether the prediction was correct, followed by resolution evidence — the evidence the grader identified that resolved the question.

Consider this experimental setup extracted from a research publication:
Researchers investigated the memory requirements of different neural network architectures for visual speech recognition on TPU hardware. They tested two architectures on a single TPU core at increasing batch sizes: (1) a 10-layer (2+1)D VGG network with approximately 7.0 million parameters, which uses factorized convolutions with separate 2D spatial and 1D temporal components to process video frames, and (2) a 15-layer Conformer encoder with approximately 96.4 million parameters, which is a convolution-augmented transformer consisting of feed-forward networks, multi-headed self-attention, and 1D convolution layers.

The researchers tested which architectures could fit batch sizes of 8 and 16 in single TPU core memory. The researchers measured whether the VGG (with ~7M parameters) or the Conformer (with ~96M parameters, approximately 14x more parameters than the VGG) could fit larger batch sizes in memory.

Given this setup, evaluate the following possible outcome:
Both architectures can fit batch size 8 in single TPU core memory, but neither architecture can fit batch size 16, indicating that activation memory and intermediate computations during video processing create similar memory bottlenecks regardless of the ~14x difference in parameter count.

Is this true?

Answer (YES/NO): NO